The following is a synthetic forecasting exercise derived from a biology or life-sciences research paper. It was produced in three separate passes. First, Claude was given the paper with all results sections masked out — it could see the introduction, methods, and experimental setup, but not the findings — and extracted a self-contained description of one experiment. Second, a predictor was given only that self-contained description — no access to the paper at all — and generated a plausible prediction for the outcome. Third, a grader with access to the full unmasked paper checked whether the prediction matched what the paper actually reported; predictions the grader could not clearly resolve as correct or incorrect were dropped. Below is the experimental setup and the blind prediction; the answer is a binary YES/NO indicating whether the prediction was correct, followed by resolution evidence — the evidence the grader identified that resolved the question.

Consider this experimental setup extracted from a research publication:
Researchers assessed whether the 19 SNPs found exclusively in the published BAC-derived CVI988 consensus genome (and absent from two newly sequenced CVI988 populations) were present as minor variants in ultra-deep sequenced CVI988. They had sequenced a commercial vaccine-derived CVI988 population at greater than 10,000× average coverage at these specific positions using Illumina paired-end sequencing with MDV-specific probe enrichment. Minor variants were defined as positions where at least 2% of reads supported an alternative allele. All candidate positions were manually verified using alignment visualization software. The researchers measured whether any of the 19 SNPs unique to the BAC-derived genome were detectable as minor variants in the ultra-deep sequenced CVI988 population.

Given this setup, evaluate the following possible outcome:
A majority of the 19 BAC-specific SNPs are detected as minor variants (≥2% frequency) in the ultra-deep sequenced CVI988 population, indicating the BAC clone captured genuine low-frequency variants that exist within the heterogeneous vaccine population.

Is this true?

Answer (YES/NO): NO